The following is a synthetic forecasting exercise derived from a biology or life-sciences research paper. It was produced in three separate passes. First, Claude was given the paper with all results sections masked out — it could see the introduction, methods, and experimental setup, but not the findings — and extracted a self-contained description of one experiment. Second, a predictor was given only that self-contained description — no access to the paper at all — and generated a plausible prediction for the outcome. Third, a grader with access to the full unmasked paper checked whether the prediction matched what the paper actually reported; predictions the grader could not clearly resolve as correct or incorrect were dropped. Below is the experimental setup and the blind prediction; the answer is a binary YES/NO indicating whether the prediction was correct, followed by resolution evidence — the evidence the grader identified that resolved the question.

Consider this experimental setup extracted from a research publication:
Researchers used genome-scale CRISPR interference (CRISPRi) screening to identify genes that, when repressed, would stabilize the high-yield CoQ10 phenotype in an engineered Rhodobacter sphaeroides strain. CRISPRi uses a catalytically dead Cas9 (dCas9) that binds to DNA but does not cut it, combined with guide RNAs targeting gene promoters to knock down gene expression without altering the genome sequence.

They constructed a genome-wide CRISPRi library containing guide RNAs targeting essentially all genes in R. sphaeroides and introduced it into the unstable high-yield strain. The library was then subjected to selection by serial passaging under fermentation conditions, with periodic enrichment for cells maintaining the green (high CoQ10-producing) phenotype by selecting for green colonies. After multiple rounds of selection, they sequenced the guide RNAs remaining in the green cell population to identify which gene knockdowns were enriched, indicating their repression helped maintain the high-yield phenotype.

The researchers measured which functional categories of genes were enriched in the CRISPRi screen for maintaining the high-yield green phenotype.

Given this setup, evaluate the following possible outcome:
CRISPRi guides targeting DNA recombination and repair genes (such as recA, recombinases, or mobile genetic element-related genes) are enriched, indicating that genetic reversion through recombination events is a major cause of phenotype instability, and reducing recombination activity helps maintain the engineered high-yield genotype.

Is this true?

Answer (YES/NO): NO